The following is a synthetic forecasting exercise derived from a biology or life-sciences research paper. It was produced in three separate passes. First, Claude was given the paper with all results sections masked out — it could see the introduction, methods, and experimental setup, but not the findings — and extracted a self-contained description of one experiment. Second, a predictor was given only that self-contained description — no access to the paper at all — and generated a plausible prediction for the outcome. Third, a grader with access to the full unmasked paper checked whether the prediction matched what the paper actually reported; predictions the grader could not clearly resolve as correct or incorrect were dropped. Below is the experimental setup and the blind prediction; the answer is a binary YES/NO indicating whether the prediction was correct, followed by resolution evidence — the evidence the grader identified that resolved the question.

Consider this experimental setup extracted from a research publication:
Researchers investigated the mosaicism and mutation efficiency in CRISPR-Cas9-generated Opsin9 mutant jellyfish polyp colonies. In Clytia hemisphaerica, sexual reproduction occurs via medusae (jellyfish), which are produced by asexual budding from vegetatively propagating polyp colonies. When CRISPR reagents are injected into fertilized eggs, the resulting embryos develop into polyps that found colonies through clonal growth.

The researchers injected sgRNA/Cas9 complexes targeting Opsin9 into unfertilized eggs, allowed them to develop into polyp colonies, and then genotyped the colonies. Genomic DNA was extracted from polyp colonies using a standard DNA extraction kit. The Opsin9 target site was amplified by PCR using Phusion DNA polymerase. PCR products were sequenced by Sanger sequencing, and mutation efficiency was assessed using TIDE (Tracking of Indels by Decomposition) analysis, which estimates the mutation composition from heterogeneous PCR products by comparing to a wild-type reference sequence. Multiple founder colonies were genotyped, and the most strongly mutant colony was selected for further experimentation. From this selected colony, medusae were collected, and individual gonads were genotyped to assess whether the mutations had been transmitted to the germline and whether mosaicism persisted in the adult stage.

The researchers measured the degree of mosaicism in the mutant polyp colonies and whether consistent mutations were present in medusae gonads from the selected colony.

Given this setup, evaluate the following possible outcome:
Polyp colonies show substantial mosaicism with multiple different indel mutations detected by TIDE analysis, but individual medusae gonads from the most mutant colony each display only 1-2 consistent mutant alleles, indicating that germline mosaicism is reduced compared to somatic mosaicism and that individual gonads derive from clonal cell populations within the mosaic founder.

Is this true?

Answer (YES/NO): NO